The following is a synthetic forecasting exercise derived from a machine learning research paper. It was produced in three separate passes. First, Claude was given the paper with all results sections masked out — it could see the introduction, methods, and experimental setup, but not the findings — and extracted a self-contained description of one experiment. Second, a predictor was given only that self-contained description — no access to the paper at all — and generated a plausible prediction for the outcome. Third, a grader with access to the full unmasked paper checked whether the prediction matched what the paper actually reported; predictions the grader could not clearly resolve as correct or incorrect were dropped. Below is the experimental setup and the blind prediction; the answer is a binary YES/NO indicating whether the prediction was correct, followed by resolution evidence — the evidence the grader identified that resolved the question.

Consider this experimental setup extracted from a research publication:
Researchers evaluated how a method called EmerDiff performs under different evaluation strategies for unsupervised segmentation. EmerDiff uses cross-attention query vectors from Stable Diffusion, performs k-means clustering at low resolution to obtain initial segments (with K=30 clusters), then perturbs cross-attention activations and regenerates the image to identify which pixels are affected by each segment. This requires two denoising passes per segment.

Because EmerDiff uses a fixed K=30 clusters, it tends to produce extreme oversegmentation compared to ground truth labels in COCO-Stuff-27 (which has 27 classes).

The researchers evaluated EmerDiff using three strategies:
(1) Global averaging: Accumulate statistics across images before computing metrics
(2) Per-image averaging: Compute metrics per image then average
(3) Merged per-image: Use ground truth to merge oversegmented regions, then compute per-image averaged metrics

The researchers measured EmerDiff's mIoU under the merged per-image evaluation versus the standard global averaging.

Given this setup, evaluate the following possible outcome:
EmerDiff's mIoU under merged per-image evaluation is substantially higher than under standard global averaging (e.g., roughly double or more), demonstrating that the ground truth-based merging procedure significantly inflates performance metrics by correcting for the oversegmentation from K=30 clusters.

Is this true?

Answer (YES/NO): NO